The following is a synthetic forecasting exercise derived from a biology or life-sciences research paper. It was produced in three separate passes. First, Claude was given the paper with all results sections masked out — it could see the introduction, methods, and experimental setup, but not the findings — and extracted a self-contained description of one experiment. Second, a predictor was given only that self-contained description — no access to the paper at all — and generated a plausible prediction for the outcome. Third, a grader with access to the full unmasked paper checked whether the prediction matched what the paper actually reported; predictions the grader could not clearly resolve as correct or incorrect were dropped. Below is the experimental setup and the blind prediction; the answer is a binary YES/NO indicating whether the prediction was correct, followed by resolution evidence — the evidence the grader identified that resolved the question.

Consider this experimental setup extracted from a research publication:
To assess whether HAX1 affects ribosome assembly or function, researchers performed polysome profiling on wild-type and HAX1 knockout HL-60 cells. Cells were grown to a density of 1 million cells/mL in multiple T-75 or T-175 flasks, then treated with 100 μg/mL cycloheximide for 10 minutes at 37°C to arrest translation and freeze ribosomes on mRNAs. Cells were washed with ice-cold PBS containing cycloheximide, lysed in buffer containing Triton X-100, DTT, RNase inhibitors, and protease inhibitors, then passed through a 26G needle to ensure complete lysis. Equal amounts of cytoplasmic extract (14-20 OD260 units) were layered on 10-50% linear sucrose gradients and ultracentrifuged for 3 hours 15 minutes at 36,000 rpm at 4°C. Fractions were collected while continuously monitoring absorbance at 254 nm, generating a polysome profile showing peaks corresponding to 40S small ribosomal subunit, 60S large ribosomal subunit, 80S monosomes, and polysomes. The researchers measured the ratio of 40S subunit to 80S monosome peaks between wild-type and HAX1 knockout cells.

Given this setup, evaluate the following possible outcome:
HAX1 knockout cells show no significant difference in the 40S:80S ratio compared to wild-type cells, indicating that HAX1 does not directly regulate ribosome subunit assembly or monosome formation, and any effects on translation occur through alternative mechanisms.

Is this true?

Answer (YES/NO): NO